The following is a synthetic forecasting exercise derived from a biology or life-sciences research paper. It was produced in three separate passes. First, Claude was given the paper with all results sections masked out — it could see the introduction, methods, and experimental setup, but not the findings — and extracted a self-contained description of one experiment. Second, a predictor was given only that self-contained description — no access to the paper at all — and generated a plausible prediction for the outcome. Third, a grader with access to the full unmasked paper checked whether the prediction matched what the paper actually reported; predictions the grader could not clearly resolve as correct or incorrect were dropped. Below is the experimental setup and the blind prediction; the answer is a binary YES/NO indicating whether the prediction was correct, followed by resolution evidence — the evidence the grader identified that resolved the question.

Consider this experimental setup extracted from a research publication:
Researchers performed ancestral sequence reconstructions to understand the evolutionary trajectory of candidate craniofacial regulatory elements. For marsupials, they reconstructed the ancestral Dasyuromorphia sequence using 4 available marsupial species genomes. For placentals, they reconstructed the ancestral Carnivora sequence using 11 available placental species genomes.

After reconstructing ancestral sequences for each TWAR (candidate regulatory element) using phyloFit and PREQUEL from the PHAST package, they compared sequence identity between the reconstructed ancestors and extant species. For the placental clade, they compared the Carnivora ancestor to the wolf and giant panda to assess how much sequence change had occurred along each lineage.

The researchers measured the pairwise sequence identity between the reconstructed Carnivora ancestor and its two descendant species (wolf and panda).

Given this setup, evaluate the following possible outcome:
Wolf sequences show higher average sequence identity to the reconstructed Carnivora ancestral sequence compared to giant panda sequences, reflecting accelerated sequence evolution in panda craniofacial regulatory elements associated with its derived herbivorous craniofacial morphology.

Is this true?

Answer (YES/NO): NO